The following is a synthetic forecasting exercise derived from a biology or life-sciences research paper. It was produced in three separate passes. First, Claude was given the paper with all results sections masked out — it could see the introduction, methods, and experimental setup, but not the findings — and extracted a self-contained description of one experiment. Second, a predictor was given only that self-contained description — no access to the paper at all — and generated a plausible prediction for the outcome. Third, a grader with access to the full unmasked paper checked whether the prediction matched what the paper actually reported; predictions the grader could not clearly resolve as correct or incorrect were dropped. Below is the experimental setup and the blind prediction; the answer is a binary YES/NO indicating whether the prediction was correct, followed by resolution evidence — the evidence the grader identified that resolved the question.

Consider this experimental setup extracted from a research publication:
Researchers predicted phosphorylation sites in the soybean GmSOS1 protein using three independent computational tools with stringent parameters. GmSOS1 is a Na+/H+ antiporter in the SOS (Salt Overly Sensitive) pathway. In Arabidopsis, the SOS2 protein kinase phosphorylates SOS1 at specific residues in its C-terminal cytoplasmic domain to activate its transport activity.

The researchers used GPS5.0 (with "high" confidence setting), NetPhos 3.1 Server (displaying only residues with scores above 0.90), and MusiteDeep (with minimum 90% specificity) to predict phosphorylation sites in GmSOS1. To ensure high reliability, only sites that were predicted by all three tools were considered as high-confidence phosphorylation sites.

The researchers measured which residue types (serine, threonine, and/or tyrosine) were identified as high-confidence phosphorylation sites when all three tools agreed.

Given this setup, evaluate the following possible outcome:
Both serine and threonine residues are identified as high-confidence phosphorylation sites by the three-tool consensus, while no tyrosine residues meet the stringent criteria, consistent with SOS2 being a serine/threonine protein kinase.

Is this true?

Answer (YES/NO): NO